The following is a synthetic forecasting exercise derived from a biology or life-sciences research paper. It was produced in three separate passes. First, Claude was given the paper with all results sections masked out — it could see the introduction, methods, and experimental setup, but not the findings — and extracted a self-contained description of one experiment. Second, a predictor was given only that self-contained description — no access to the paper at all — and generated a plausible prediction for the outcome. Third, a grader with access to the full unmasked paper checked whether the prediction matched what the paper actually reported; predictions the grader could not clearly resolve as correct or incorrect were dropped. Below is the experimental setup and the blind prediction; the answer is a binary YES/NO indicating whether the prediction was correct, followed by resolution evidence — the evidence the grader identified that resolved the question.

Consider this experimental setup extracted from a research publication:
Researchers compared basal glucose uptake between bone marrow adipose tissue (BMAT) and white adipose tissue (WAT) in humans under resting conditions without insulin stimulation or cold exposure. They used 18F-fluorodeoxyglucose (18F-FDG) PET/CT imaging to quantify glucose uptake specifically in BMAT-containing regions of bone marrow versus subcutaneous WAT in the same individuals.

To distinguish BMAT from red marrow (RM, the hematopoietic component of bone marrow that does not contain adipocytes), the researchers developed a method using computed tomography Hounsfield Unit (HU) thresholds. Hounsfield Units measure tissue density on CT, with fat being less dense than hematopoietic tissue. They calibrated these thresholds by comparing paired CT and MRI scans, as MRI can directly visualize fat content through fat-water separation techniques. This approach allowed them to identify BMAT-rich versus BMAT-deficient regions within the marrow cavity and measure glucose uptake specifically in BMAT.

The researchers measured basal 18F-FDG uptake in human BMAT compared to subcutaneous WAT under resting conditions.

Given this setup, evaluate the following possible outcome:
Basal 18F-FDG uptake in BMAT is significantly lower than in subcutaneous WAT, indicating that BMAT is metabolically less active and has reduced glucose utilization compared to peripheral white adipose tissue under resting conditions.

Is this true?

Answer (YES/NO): NO